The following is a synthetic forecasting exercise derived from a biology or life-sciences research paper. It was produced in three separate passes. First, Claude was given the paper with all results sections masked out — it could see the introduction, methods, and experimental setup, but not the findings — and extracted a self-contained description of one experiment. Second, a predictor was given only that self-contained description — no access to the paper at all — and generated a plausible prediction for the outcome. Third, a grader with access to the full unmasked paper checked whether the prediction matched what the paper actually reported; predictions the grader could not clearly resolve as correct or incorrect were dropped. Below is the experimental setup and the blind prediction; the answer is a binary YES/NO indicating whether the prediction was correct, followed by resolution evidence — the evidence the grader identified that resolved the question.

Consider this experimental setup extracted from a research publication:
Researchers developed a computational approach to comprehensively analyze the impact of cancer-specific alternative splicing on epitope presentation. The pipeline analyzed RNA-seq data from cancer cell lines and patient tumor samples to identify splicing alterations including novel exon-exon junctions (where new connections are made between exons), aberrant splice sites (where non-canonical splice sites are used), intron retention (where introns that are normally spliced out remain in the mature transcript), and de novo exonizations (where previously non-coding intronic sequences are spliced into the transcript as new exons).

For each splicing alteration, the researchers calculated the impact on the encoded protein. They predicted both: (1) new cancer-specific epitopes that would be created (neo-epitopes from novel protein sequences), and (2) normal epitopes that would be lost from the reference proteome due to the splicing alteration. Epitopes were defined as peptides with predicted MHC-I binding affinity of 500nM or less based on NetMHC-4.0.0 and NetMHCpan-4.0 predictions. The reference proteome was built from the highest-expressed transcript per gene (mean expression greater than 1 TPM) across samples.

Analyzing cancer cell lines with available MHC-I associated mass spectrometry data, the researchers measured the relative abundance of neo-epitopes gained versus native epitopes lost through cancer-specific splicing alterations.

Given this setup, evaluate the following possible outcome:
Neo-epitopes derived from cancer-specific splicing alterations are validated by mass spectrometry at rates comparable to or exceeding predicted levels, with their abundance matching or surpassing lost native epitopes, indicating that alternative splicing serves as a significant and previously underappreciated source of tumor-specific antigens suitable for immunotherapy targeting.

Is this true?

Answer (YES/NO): NO